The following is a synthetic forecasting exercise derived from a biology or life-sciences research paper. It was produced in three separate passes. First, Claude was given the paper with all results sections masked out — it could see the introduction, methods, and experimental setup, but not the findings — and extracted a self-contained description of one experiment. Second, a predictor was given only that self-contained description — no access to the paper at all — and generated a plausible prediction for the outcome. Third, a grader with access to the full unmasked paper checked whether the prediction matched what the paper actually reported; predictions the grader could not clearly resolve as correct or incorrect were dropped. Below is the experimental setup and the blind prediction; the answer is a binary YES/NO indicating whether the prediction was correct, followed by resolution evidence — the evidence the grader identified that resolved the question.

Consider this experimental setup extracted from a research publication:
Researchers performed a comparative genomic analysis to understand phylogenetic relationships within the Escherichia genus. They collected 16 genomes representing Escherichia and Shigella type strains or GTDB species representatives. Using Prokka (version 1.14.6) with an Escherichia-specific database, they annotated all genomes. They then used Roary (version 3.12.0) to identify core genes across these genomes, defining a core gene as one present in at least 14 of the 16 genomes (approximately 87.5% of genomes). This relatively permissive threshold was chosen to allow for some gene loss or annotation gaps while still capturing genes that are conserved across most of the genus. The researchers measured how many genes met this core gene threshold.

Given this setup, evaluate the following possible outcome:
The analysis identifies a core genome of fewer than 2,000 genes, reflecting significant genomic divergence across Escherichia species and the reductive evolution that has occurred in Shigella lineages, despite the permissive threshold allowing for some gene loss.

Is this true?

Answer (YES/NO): NO